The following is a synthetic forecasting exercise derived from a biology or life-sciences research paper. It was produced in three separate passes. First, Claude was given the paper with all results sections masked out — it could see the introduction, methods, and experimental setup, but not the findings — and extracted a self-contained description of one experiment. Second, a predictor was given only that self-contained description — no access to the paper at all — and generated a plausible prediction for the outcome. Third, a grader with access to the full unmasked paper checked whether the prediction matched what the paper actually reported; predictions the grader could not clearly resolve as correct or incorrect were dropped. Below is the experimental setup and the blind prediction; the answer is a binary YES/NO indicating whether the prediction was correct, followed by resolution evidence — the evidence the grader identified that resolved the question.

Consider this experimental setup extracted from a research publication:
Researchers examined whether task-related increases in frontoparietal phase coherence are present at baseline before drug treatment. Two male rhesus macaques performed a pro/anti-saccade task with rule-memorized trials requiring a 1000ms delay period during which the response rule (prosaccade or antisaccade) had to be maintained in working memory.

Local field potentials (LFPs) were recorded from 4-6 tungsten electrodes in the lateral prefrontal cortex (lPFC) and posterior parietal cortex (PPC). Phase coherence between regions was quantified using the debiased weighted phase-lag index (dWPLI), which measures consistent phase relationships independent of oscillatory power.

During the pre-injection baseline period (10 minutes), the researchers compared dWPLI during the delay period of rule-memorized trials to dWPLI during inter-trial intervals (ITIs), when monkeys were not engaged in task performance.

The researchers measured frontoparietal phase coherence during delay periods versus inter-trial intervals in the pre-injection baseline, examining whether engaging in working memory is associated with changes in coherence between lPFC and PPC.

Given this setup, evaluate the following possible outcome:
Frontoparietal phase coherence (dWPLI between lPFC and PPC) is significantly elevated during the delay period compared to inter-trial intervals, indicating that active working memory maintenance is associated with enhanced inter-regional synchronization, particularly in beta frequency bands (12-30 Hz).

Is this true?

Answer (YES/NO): NO